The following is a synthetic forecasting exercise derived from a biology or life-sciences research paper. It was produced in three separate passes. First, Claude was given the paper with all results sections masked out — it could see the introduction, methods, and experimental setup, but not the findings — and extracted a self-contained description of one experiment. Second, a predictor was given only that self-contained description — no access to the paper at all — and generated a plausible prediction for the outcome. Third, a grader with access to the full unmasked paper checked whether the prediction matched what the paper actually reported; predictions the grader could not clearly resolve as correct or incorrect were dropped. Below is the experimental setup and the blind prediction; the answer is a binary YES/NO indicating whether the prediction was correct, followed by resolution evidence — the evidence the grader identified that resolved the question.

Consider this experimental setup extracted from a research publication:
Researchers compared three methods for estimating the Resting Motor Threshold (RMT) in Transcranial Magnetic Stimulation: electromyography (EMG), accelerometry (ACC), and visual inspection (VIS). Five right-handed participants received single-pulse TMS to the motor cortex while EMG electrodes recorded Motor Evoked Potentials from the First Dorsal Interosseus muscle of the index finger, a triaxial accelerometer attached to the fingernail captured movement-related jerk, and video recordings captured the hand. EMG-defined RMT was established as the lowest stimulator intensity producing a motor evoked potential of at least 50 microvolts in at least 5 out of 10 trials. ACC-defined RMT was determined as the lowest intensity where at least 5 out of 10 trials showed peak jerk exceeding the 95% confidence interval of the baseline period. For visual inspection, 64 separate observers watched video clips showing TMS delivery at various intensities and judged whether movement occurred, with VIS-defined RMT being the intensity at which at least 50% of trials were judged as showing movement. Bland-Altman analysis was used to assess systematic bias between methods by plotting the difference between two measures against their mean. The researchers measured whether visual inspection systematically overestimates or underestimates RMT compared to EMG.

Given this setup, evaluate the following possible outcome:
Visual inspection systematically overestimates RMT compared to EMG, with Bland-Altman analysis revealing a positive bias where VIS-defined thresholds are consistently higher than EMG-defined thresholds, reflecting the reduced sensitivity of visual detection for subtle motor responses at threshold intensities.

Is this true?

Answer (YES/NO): YES